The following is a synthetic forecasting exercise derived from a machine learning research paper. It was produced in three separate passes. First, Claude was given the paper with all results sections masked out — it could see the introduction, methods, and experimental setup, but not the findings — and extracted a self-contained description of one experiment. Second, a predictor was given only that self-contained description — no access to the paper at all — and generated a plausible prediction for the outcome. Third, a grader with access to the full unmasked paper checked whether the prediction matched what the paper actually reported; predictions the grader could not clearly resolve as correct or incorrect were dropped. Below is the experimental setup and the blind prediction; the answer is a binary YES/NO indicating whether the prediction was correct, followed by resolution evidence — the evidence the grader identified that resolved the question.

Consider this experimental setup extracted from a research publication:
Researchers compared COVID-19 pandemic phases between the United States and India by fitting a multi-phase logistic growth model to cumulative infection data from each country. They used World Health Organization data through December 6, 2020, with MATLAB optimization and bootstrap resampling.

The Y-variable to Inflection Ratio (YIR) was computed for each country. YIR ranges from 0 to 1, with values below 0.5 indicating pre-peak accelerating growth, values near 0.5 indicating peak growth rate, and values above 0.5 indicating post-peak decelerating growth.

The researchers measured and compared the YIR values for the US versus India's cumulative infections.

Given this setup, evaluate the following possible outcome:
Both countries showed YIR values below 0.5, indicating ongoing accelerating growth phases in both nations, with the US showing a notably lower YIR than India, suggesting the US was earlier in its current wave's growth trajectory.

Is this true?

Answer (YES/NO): NO